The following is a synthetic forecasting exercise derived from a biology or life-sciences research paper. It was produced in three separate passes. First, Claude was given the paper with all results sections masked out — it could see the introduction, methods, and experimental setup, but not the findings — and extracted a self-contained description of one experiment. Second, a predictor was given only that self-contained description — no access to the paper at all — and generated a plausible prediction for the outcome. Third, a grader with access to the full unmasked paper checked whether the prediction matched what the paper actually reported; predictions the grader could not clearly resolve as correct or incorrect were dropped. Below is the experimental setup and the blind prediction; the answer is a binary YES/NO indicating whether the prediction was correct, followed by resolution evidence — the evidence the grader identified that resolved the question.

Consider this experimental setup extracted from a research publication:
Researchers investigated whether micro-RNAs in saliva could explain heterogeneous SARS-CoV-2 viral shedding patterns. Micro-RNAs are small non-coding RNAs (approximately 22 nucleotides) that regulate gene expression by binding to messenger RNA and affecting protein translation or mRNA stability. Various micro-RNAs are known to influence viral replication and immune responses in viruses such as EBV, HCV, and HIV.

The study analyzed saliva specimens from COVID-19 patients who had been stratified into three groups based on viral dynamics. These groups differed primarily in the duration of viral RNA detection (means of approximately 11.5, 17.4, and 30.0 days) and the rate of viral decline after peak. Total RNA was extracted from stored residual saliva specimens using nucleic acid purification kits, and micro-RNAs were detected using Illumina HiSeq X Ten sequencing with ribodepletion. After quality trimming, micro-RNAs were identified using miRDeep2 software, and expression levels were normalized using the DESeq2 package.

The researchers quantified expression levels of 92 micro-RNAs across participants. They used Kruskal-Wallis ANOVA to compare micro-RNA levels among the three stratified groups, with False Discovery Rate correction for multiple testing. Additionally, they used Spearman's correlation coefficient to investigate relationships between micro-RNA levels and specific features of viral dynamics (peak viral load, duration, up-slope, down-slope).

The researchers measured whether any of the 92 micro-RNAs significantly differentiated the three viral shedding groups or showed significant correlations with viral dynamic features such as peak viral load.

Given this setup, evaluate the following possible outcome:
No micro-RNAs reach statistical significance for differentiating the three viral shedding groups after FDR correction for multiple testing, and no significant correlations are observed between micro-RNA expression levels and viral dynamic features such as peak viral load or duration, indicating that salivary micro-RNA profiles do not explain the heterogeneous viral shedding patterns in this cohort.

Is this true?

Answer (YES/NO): NO